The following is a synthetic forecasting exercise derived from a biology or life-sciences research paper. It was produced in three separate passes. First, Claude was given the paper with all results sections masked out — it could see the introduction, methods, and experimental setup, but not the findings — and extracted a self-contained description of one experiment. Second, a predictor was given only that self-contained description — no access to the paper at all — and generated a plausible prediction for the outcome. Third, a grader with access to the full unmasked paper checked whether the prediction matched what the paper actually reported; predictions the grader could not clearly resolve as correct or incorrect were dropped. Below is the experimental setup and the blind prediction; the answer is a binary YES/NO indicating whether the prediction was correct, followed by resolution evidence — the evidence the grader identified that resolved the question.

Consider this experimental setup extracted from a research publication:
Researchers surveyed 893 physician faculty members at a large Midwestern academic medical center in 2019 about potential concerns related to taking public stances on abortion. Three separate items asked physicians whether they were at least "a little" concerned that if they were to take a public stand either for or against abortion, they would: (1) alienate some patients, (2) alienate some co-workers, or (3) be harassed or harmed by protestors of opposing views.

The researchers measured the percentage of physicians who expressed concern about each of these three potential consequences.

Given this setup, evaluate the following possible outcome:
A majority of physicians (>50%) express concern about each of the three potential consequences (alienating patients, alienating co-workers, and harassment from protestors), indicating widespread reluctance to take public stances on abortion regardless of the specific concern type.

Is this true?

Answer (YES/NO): YES